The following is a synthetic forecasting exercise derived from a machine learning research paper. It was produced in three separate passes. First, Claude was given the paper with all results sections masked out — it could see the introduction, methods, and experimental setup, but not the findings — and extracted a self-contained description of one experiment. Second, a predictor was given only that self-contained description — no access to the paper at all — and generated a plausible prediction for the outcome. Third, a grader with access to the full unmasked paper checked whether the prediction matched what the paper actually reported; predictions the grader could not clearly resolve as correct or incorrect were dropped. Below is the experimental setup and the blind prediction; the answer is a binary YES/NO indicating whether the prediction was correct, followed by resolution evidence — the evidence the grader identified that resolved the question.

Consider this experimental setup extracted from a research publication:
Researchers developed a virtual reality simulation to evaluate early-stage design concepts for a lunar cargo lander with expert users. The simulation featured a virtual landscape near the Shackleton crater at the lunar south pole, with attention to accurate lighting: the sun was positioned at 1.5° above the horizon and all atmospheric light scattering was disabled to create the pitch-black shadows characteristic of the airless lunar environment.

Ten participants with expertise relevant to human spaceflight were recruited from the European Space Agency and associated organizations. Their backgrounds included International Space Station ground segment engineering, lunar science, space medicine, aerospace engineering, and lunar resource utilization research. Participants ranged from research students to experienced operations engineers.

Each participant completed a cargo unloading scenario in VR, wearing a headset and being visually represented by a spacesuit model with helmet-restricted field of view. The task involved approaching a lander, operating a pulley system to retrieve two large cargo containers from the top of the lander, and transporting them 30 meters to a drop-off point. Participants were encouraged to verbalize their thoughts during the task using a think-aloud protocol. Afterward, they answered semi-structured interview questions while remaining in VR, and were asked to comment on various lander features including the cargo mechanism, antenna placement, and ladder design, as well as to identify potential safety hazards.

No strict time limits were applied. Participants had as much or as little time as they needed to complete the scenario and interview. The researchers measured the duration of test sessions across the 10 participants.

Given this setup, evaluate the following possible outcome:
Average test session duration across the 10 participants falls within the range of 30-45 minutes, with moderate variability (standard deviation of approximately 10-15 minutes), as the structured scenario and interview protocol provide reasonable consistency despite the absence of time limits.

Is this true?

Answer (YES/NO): NO